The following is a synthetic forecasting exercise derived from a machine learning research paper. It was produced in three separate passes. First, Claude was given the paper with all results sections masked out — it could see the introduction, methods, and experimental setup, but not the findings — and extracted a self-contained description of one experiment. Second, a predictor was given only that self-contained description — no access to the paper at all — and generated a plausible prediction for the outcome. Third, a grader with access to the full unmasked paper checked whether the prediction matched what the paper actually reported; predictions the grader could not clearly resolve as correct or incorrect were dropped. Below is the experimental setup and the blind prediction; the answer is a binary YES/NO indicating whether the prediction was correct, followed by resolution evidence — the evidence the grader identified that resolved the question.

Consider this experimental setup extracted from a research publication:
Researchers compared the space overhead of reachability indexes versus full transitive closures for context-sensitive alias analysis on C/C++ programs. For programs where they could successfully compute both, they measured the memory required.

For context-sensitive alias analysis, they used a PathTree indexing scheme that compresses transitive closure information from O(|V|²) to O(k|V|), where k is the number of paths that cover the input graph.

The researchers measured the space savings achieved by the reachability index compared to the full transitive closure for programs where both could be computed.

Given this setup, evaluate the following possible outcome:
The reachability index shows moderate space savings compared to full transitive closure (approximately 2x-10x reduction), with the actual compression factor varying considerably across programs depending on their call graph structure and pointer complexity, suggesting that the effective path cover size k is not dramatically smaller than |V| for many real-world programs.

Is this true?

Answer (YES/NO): NO